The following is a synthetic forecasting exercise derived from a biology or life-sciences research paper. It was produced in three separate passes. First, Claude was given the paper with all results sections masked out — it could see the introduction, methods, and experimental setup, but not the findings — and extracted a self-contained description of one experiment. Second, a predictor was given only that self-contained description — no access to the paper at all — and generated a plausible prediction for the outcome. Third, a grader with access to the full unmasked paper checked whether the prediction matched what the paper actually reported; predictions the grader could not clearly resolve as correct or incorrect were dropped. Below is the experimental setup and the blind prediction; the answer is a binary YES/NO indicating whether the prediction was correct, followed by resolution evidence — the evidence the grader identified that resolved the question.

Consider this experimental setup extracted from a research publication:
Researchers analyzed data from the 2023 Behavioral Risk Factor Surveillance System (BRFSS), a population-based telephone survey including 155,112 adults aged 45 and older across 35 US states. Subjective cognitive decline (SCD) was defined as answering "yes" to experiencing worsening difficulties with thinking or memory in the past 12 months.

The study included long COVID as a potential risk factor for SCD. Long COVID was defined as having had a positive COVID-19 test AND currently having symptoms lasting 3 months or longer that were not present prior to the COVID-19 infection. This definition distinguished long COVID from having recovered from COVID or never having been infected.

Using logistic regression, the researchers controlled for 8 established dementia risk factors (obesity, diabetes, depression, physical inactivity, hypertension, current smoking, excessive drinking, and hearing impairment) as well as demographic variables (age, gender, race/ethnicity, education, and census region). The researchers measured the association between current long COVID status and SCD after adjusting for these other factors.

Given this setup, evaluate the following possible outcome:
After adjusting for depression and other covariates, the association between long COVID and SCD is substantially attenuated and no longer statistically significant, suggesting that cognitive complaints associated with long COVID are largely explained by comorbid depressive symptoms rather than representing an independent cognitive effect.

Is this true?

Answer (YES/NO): NO